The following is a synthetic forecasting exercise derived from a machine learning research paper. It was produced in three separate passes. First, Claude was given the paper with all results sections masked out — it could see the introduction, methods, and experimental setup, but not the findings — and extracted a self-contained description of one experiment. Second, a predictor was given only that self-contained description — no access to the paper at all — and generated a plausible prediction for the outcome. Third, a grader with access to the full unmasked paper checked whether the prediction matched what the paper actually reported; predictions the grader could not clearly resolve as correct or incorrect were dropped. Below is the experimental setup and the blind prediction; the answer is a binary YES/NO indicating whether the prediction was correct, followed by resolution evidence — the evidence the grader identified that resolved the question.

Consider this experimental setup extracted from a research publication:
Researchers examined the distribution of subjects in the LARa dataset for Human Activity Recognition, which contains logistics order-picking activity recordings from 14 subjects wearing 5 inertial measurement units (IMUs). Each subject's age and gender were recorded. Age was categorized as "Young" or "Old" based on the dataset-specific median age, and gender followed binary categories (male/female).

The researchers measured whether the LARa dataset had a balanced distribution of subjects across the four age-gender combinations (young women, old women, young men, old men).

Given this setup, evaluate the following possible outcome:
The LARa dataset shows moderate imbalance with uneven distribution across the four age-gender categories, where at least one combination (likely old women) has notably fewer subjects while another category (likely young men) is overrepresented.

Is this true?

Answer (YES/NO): NO